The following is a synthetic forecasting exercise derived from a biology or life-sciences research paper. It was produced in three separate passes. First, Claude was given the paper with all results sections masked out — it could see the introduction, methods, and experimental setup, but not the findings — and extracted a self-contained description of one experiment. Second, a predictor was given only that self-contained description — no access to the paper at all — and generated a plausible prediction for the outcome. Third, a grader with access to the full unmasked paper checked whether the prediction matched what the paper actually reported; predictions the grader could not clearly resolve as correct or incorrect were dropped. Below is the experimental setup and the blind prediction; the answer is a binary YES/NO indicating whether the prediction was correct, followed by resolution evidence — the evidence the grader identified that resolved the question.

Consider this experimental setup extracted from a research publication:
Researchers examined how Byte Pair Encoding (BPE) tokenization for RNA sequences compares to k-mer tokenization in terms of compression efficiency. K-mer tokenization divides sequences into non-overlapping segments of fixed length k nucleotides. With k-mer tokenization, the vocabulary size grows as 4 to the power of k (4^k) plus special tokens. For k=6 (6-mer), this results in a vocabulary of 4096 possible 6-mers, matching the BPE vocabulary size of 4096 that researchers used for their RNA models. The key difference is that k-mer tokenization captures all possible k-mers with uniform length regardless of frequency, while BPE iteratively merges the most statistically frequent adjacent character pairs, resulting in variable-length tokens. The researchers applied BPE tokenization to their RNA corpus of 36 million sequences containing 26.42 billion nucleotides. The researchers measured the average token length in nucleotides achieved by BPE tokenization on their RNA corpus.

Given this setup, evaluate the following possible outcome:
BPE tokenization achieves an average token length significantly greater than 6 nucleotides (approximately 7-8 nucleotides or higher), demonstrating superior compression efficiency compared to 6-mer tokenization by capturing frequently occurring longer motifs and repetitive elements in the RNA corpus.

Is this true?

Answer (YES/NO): NO